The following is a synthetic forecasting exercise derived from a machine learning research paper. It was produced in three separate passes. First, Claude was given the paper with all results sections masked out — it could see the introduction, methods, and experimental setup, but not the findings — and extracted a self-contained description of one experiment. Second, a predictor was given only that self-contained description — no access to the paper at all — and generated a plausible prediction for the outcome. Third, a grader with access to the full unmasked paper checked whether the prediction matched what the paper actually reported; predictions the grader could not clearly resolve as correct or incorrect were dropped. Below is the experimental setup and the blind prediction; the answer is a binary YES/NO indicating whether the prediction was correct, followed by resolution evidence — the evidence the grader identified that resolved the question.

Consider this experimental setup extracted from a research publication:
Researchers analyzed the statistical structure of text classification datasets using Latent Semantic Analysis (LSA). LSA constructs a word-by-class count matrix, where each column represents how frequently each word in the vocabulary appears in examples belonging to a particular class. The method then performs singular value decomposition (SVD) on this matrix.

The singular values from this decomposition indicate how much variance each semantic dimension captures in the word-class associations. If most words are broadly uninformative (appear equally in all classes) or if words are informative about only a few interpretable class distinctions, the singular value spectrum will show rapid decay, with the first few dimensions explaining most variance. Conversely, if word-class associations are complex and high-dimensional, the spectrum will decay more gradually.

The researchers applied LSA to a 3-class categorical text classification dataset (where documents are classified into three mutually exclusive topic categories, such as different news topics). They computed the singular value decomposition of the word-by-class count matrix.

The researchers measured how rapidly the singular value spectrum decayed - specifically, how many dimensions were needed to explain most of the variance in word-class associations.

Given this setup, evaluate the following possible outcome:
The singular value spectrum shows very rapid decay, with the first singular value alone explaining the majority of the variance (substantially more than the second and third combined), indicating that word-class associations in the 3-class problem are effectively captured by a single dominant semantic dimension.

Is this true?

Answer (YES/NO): NO